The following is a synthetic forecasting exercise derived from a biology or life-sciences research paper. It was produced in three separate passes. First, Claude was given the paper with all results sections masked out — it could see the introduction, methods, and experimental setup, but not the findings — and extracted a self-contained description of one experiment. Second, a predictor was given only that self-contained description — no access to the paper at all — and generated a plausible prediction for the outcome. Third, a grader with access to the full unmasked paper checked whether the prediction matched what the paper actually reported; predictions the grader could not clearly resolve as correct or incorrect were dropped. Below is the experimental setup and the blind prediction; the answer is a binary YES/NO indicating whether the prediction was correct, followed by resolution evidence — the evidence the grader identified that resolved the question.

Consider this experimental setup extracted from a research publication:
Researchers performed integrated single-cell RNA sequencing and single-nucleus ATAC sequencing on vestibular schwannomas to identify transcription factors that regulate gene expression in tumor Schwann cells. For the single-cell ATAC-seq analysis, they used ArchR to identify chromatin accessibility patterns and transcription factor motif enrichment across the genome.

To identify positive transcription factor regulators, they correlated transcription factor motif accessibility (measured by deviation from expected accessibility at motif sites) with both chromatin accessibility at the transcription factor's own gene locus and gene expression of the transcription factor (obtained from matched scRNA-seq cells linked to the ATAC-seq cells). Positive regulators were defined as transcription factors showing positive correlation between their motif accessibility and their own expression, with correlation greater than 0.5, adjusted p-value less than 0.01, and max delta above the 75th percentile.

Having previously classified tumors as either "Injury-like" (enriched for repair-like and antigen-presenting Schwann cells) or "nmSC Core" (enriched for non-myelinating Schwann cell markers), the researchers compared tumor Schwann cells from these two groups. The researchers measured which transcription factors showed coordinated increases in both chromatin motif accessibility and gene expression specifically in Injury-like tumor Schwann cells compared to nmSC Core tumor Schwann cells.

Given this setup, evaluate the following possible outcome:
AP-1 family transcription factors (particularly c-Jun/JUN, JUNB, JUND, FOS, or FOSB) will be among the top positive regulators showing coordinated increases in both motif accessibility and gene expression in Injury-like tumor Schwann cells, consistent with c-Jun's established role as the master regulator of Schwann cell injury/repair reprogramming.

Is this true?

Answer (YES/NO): NO